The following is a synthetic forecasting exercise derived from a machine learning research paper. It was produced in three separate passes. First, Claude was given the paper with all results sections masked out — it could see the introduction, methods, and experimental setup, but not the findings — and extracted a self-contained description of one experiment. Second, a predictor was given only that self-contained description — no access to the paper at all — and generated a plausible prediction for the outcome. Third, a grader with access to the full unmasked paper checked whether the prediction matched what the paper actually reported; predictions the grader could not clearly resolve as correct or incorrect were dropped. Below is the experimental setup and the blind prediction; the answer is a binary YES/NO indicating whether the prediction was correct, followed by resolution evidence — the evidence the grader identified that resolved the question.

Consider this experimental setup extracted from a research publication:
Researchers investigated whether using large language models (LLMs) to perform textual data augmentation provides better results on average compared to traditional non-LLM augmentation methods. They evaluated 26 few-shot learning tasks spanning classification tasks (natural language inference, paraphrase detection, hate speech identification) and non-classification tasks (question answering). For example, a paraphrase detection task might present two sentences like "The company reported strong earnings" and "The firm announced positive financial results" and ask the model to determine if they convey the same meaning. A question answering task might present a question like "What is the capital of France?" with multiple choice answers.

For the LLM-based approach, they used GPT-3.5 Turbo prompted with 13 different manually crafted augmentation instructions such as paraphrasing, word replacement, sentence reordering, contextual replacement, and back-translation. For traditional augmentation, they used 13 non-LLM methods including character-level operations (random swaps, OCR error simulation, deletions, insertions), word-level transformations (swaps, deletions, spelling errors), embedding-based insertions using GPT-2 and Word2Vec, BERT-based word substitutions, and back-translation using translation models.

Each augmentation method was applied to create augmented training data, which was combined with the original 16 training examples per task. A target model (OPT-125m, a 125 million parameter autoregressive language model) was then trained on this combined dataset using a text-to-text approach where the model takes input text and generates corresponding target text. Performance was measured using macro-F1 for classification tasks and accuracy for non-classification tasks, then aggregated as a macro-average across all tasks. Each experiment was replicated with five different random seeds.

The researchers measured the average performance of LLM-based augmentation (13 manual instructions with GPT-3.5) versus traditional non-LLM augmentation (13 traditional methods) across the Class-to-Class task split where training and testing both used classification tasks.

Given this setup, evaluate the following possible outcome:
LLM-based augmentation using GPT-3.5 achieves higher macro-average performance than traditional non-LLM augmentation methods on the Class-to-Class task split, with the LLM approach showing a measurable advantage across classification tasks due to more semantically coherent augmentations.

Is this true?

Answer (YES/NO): YES